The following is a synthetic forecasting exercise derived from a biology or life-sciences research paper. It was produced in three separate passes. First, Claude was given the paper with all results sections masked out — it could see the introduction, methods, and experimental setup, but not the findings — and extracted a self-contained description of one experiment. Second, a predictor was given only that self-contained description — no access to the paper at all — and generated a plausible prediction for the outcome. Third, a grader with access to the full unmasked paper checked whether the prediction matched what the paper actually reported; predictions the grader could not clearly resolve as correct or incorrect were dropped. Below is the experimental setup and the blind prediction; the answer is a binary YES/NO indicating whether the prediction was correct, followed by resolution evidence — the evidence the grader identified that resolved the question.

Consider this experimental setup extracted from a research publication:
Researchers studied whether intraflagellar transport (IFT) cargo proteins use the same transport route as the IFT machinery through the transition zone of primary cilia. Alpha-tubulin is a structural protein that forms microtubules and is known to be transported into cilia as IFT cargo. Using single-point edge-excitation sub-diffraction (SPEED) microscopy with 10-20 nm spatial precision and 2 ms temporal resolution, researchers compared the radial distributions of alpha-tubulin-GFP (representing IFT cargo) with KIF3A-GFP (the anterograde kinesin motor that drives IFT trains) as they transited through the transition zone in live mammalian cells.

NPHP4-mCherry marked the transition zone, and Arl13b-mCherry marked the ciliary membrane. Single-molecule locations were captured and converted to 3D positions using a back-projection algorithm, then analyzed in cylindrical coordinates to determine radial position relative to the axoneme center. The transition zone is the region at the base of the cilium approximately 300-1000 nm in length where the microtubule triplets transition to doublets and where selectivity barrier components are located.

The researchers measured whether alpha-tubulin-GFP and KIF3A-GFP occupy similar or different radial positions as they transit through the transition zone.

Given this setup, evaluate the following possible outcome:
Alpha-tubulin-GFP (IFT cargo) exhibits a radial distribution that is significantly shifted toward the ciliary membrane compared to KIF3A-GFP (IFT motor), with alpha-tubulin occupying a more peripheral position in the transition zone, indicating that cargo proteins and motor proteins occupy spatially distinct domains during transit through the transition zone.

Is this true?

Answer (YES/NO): NO